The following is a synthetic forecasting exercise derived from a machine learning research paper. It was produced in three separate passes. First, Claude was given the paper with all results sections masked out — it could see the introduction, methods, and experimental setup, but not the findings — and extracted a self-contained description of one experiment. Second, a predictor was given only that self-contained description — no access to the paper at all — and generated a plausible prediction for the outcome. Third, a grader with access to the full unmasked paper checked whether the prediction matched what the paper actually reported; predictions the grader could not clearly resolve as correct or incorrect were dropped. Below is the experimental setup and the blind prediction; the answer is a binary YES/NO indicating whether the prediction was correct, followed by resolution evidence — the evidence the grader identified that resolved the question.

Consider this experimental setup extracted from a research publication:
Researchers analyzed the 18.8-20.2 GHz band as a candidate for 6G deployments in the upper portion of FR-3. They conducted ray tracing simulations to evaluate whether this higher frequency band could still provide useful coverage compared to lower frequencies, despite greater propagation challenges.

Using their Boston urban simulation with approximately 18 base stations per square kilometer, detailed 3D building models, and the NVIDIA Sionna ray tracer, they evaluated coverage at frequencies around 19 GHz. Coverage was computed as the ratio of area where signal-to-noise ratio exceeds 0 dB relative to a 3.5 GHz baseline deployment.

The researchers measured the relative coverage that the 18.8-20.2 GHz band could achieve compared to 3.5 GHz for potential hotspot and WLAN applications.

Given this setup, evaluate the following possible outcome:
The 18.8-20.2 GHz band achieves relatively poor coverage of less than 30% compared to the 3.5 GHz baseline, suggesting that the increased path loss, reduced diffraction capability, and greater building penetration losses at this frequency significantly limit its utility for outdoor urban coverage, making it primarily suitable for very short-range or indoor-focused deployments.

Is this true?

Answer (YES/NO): NO